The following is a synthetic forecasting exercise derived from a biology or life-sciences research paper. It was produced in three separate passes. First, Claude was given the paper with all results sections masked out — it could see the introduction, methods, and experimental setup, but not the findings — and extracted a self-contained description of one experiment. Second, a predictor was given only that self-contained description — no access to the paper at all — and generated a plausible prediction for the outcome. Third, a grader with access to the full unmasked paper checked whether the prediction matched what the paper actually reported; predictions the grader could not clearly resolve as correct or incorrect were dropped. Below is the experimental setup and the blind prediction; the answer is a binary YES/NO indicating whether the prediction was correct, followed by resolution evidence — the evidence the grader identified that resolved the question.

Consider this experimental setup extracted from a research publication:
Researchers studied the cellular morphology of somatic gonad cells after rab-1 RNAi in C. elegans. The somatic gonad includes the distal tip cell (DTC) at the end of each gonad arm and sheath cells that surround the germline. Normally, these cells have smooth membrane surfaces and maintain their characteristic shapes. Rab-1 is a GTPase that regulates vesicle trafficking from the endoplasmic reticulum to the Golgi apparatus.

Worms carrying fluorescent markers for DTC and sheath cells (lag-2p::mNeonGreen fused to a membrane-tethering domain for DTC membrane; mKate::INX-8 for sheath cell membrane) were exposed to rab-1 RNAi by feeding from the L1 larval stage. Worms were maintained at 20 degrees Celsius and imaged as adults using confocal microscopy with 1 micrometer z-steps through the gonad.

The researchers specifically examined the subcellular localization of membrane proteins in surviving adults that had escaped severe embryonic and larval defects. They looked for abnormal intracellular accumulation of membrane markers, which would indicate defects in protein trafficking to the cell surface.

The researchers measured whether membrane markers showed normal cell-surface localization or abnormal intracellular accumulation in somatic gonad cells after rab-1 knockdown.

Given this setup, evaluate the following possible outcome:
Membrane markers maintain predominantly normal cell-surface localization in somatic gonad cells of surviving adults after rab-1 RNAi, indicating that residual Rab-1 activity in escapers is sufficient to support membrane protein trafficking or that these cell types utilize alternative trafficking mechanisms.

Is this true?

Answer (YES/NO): NO